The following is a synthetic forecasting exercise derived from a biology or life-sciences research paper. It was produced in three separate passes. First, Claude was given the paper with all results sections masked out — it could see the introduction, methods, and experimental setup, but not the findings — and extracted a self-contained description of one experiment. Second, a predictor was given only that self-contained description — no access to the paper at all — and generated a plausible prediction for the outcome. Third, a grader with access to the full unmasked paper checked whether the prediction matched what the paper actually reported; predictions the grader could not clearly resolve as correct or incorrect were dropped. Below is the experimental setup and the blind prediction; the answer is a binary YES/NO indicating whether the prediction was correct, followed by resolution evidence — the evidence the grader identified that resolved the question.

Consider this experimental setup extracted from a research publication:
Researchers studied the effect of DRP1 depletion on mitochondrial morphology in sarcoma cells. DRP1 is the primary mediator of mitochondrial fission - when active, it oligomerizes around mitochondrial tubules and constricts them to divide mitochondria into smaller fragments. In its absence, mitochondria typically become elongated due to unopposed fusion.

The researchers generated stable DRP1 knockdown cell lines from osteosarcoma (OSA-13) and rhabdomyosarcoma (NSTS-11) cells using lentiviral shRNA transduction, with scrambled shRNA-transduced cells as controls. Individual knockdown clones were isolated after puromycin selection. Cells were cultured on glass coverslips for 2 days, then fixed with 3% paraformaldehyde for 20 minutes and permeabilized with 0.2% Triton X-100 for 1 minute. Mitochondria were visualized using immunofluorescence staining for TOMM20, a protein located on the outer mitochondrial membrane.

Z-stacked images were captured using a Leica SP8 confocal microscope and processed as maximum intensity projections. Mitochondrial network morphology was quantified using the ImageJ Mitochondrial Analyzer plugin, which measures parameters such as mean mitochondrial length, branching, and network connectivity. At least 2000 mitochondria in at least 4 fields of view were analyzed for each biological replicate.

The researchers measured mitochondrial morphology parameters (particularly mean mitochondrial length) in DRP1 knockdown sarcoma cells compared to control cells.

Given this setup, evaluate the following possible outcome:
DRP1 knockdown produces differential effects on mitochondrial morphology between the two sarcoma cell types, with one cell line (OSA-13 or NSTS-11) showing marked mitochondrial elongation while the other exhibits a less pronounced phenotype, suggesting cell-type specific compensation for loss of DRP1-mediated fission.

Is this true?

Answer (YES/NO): NO